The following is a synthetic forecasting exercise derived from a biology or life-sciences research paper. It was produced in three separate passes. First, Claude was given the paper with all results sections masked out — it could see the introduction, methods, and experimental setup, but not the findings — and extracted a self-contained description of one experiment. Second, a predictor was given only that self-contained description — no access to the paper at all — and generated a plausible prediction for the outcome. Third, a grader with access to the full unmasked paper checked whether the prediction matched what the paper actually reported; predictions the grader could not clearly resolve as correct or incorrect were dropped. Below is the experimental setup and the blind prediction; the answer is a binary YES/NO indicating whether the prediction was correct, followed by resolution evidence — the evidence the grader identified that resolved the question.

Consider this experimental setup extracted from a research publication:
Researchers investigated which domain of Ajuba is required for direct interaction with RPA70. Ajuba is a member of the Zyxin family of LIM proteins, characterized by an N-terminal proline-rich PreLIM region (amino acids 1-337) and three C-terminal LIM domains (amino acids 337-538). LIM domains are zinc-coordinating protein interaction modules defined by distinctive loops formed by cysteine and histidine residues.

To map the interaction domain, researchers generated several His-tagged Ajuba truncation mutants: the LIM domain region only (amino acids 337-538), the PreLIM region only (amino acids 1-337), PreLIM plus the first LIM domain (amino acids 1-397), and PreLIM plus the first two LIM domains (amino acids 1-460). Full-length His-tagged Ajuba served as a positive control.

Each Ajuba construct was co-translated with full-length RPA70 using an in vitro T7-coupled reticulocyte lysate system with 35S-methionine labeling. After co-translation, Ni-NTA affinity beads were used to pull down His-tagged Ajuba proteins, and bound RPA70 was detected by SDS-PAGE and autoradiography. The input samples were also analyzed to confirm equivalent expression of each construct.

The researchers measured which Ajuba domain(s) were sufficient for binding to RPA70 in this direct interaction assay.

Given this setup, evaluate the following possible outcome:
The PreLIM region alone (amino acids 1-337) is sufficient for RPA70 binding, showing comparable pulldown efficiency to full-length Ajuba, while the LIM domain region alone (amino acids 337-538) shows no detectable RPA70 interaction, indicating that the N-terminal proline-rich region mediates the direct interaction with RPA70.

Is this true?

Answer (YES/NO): NO